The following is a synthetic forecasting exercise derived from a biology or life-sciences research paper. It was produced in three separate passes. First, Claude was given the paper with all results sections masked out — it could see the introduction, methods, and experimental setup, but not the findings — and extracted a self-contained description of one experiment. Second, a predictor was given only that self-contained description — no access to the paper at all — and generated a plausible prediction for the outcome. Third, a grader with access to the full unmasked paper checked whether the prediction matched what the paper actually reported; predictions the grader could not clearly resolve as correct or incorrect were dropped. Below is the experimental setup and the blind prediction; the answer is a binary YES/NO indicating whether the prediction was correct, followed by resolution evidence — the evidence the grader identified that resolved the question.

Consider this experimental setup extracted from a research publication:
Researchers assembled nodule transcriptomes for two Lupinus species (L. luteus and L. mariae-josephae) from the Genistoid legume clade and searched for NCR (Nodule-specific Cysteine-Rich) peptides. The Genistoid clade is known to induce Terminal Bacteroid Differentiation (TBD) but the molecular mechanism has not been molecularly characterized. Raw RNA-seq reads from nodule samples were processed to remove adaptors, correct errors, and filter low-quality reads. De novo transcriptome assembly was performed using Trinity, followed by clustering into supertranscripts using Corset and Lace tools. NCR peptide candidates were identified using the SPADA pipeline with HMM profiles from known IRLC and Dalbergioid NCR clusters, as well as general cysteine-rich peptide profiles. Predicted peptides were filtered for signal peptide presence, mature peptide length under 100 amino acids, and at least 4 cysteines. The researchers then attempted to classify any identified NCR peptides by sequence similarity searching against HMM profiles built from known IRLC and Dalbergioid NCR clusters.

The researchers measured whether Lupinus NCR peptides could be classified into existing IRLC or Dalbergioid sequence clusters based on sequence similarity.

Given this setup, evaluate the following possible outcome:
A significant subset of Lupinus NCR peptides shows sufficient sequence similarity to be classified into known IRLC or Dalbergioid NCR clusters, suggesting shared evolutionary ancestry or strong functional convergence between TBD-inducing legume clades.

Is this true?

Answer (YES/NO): YES